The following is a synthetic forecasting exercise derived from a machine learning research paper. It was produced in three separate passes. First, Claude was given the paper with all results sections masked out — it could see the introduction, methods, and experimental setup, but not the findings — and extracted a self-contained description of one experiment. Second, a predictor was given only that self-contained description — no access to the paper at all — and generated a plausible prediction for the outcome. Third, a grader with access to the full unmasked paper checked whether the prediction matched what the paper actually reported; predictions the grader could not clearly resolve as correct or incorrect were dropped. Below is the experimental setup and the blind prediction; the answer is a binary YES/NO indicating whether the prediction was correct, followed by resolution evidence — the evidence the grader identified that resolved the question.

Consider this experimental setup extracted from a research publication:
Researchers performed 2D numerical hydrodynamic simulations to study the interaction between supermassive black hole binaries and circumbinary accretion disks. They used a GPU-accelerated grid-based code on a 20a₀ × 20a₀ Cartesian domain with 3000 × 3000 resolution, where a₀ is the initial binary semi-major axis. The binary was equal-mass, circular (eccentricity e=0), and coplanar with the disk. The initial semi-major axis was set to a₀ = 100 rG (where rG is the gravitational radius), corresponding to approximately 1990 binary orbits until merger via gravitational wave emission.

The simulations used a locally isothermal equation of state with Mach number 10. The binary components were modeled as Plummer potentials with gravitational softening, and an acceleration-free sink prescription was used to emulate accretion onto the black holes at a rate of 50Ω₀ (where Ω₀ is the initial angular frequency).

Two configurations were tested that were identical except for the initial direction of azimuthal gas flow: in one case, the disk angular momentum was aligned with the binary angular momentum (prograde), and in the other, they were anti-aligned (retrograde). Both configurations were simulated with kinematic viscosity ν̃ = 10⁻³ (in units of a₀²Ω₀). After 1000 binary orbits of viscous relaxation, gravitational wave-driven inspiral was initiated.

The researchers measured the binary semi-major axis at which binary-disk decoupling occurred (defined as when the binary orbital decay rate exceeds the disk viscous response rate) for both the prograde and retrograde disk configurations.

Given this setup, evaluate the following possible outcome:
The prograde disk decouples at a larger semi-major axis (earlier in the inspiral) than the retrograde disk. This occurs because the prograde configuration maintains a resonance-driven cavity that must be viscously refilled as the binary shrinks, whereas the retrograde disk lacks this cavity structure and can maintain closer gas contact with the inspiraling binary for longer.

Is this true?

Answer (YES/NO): NO